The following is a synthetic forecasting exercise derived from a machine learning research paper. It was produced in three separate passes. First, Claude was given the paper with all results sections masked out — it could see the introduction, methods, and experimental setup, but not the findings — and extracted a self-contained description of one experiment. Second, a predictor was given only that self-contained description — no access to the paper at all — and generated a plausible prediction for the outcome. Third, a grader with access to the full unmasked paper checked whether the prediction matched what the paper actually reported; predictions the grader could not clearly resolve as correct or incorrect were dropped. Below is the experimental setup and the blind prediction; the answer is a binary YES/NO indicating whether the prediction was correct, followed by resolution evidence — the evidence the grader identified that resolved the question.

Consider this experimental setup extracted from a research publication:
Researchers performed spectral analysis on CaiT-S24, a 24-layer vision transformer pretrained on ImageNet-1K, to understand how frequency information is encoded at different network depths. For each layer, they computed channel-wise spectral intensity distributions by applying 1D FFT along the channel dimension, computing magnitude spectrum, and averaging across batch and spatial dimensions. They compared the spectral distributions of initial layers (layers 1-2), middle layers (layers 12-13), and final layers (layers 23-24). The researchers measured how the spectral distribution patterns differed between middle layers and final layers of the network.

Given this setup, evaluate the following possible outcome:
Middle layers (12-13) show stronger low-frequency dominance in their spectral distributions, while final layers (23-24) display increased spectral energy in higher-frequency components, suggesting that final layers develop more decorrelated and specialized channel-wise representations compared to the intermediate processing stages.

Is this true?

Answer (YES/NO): YES